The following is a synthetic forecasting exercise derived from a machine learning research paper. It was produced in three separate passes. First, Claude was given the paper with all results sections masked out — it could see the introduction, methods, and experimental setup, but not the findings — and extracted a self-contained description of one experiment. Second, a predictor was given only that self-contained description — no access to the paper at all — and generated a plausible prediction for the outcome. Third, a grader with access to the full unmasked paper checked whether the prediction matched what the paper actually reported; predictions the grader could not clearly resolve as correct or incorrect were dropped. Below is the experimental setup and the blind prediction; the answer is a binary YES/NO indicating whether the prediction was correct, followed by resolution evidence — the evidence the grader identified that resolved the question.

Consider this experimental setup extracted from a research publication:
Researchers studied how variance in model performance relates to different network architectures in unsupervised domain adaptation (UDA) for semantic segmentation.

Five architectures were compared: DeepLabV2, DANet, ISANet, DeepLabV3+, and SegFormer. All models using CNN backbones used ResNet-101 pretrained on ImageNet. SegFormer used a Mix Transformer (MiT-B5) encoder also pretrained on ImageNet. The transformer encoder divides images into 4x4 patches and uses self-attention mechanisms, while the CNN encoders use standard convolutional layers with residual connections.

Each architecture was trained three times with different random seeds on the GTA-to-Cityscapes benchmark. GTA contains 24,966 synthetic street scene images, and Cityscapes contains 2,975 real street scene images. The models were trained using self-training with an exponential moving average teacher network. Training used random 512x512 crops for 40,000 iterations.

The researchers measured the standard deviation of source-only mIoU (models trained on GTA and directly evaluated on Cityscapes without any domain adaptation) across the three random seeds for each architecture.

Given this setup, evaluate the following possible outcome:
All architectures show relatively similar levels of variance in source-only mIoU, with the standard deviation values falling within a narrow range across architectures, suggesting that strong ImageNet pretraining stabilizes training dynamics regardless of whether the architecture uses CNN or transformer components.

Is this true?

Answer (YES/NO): NO